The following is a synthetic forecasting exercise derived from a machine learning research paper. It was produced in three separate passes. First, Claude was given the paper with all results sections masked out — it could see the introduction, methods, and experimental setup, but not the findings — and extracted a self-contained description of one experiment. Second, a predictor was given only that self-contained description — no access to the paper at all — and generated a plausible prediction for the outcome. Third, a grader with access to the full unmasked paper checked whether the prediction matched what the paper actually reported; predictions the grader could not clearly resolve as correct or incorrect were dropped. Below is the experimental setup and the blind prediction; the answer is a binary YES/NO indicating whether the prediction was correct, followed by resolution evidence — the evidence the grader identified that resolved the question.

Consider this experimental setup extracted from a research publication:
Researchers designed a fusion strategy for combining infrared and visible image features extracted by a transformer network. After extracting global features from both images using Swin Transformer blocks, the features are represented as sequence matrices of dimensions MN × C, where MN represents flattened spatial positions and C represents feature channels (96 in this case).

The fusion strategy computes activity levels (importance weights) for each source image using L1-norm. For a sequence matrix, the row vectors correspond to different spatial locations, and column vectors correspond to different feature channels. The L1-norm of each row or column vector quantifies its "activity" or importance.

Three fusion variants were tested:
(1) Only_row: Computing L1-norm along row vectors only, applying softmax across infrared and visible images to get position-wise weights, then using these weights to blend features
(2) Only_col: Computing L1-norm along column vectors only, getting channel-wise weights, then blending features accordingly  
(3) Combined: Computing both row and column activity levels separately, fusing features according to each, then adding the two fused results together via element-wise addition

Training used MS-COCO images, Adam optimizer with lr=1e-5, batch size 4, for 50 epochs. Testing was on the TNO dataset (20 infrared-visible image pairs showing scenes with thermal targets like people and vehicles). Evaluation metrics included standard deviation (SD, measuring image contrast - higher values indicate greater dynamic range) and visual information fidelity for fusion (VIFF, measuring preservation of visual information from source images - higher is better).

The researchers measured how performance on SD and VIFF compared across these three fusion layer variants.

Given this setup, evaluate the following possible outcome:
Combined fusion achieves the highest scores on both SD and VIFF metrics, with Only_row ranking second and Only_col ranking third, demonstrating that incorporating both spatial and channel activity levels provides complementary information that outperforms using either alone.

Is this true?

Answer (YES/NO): NO